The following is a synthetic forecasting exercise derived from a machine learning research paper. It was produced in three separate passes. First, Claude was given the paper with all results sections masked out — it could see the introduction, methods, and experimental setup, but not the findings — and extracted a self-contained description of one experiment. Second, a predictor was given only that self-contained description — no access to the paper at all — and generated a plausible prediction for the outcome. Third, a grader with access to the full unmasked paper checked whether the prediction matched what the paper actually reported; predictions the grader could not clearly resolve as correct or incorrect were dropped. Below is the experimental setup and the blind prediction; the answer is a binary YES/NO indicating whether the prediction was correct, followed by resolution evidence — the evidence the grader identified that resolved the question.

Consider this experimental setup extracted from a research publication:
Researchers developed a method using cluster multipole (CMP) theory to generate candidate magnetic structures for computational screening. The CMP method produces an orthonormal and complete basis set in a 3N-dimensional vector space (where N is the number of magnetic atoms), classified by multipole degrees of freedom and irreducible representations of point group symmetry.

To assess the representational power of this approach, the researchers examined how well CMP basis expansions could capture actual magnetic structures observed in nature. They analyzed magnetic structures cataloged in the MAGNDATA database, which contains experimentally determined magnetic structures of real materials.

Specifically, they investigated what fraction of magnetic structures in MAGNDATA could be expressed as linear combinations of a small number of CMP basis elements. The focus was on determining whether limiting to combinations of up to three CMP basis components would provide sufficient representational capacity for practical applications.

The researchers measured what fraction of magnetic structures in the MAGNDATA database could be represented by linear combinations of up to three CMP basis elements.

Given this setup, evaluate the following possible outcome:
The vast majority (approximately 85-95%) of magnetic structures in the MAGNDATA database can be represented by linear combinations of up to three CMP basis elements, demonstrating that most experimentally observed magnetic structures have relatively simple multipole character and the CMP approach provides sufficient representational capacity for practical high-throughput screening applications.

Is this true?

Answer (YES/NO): YES